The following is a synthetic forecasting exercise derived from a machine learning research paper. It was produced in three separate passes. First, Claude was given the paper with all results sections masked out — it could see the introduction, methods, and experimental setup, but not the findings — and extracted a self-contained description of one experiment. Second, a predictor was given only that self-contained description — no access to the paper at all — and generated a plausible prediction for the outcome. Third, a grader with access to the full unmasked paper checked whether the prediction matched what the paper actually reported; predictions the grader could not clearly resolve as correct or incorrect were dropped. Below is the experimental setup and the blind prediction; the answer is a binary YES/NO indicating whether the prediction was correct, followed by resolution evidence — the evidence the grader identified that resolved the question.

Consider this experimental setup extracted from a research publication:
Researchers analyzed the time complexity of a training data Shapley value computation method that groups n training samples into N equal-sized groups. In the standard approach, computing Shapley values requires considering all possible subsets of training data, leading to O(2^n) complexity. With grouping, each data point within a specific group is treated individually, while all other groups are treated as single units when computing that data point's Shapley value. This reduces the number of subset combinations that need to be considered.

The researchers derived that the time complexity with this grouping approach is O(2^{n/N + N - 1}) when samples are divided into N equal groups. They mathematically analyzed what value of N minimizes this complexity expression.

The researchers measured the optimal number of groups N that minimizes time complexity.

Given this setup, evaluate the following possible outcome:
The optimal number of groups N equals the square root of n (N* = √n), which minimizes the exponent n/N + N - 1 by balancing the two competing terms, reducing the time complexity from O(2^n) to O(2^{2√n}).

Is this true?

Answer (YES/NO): YES